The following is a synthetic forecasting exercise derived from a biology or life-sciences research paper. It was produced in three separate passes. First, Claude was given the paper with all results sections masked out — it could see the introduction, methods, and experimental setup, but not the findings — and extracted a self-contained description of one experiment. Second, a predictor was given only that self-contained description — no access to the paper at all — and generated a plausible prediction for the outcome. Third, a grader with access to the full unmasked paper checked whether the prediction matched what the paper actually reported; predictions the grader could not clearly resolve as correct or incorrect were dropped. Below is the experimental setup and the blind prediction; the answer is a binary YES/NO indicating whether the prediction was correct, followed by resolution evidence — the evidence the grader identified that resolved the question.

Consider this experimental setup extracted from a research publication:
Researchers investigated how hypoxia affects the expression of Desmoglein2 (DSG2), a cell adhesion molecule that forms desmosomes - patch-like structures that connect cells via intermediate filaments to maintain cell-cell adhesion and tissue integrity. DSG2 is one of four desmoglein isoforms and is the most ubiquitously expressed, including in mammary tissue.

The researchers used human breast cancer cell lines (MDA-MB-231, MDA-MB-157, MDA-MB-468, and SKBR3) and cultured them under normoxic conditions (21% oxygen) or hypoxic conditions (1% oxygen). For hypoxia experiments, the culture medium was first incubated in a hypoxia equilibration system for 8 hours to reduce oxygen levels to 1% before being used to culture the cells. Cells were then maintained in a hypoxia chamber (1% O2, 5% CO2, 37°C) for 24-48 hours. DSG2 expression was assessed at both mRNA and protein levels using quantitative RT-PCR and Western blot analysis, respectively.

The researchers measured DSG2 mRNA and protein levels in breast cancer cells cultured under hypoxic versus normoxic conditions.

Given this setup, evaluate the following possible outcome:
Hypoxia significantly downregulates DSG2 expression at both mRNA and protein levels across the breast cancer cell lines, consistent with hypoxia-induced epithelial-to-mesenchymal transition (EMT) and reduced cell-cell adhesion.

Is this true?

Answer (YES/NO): YES